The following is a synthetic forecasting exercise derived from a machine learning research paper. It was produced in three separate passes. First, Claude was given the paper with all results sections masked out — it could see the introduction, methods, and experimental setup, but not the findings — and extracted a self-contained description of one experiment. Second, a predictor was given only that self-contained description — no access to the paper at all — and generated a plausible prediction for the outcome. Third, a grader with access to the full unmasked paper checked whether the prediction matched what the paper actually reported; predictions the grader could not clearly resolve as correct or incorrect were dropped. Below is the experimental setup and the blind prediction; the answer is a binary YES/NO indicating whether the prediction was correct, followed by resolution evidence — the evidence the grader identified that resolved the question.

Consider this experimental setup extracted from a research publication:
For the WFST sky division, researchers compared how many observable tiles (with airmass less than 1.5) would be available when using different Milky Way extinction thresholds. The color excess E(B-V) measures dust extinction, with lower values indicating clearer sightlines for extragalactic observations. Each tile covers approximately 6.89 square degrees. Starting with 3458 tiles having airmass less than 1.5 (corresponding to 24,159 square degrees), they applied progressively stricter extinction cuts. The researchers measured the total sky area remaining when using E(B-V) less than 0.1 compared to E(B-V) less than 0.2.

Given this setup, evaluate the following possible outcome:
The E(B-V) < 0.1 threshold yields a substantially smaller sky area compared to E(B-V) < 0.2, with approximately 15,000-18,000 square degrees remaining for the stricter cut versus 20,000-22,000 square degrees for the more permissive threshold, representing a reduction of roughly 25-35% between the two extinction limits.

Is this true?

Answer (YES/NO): NO